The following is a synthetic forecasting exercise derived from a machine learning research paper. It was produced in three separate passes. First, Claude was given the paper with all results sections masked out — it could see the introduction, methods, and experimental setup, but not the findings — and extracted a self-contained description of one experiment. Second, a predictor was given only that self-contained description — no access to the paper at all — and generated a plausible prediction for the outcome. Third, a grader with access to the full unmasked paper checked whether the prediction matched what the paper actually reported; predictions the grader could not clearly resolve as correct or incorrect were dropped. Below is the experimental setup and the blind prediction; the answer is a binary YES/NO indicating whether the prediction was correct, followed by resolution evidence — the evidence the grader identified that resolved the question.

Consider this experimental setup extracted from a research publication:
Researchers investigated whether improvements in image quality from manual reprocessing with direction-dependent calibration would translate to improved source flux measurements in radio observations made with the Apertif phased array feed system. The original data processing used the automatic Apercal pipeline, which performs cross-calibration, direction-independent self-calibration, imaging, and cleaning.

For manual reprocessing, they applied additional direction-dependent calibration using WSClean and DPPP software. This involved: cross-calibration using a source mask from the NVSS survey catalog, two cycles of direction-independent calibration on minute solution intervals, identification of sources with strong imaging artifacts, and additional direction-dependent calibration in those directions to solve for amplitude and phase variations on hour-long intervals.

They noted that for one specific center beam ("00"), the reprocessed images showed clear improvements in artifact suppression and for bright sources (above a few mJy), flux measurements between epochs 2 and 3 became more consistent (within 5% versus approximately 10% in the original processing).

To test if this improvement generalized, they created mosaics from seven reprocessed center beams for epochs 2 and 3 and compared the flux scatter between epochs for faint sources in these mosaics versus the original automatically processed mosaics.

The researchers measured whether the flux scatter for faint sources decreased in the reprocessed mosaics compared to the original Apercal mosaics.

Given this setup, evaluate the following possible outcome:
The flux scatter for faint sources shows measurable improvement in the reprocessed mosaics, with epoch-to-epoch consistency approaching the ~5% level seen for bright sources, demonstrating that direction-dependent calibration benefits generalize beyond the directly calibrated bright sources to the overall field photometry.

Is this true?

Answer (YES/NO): NO